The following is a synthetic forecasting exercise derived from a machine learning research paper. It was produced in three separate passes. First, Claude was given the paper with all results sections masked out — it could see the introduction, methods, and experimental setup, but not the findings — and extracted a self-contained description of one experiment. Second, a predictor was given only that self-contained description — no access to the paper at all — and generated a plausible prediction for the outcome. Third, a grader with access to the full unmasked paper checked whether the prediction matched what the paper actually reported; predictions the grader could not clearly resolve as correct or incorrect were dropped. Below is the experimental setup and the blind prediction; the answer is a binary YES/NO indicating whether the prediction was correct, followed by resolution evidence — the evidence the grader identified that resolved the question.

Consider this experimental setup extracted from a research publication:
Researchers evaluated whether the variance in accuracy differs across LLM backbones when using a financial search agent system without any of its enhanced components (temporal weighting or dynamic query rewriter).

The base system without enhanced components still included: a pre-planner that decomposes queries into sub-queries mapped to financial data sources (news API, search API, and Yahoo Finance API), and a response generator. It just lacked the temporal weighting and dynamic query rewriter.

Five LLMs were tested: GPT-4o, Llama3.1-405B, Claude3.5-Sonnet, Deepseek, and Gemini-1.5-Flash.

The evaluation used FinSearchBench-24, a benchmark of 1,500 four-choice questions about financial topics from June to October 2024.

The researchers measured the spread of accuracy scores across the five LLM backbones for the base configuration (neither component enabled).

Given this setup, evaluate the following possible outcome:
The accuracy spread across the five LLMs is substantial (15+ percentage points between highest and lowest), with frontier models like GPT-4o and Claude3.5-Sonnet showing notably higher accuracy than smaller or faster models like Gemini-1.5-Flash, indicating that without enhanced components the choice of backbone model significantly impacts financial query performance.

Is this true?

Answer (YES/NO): NO